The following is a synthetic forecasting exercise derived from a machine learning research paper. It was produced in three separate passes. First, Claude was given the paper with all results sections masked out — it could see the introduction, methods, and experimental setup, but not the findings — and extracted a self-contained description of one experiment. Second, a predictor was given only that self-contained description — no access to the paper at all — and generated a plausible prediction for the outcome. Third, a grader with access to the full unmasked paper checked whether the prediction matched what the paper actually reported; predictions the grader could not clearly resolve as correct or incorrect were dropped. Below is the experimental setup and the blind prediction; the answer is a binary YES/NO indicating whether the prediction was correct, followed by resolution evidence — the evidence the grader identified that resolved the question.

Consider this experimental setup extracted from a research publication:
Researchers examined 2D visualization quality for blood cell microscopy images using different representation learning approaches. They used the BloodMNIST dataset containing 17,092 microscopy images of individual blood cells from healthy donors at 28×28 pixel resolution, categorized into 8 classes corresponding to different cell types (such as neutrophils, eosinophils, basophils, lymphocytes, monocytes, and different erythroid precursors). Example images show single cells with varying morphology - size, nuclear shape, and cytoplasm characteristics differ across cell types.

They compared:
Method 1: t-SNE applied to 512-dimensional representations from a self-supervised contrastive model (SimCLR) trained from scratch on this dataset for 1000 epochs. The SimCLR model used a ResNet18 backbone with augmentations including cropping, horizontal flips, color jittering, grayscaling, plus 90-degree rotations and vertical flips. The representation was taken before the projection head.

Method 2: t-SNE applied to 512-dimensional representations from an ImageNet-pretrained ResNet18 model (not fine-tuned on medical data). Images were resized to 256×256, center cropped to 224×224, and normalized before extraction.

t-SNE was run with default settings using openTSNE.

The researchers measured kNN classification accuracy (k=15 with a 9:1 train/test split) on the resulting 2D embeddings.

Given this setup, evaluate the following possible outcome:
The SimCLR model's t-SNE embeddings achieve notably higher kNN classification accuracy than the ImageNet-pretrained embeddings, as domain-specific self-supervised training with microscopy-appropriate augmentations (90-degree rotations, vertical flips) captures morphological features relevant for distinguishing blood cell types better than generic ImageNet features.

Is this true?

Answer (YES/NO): YES